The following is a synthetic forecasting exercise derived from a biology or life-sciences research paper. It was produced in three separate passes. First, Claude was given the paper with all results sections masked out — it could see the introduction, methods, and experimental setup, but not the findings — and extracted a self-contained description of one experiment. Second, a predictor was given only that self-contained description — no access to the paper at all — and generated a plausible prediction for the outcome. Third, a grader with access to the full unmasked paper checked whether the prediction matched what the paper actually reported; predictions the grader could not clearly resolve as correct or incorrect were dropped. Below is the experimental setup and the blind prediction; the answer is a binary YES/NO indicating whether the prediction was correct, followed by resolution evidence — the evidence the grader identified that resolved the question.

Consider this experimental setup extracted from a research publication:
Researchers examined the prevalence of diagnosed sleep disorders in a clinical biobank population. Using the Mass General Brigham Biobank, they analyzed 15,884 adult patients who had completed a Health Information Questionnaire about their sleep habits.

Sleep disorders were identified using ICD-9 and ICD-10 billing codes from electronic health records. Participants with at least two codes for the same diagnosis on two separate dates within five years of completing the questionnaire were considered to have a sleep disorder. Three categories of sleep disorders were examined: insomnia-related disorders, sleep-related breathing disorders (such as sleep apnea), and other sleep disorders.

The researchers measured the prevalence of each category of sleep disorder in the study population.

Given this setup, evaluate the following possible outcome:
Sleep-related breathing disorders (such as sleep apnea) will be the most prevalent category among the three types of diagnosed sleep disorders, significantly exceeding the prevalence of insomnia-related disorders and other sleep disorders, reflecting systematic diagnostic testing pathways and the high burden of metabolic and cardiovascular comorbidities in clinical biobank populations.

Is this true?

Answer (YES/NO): YES